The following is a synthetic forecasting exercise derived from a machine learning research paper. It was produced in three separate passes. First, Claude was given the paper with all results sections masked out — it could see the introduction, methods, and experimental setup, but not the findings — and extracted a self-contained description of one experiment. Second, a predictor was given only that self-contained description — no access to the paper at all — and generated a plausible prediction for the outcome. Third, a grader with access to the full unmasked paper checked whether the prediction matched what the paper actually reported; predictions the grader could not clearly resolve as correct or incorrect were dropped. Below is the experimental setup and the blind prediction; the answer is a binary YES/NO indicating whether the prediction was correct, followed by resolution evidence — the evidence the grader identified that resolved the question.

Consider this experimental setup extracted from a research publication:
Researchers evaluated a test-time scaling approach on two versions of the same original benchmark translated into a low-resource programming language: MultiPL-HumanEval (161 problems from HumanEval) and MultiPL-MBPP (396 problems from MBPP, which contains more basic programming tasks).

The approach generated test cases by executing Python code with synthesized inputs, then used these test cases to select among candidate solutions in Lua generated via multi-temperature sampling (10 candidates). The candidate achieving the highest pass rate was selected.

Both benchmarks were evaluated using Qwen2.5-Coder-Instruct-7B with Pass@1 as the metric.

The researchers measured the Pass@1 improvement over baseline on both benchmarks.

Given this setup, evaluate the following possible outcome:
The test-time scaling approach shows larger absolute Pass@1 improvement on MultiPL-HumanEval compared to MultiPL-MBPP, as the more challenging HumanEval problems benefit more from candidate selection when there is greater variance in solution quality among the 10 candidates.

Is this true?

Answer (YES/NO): NO